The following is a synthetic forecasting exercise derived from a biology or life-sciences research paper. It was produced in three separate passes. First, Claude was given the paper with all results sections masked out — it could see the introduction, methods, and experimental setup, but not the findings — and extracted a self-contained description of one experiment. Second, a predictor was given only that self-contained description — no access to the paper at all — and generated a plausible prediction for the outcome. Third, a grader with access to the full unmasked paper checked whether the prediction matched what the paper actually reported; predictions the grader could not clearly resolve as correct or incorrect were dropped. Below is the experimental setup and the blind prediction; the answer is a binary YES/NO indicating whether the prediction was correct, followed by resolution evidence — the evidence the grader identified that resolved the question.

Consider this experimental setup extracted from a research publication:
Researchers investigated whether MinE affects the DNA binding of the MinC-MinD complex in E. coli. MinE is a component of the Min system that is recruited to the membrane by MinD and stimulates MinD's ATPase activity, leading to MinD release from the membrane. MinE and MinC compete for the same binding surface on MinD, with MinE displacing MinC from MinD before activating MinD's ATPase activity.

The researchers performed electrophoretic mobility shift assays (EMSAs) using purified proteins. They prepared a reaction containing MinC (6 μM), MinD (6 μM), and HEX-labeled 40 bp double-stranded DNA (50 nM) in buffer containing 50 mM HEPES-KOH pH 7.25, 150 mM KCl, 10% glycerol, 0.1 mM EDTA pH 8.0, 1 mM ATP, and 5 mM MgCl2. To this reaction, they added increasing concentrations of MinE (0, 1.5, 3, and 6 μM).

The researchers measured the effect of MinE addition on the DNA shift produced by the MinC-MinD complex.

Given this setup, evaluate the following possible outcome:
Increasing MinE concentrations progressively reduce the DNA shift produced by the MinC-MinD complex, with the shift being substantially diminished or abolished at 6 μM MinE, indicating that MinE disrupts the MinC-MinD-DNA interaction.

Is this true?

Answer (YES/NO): YES